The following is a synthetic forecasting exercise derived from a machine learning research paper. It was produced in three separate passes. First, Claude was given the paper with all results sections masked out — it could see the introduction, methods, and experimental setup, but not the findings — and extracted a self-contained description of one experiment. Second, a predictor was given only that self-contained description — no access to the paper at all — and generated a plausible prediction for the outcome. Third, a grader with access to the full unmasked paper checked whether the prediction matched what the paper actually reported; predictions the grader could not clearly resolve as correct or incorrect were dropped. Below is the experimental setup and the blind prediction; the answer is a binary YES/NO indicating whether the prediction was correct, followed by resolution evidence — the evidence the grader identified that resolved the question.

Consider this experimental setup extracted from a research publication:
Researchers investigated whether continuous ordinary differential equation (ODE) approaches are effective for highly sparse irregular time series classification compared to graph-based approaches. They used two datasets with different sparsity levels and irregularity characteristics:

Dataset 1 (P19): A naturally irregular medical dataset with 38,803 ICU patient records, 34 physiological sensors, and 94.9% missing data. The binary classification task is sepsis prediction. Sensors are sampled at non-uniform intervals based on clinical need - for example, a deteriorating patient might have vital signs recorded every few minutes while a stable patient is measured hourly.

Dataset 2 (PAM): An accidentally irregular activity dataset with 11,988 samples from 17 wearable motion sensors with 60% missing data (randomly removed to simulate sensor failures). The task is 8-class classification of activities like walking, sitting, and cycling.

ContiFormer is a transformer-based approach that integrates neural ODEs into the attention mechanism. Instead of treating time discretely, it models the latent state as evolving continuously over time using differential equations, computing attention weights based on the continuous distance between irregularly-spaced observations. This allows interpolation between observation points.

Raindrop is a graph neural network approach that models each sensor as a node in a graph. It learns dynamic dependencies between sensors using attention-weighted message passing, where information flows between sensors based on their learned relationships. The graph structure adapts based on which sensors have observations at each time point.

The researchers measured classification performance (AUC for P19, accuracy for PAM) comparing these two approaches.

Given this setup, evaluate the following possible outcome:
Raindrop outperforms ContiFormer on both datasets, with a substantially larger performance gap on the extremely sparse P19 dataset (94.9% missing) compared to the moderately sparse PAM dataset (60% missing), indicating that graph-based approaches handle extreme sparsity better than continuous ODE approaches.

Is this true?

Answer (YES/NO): NO